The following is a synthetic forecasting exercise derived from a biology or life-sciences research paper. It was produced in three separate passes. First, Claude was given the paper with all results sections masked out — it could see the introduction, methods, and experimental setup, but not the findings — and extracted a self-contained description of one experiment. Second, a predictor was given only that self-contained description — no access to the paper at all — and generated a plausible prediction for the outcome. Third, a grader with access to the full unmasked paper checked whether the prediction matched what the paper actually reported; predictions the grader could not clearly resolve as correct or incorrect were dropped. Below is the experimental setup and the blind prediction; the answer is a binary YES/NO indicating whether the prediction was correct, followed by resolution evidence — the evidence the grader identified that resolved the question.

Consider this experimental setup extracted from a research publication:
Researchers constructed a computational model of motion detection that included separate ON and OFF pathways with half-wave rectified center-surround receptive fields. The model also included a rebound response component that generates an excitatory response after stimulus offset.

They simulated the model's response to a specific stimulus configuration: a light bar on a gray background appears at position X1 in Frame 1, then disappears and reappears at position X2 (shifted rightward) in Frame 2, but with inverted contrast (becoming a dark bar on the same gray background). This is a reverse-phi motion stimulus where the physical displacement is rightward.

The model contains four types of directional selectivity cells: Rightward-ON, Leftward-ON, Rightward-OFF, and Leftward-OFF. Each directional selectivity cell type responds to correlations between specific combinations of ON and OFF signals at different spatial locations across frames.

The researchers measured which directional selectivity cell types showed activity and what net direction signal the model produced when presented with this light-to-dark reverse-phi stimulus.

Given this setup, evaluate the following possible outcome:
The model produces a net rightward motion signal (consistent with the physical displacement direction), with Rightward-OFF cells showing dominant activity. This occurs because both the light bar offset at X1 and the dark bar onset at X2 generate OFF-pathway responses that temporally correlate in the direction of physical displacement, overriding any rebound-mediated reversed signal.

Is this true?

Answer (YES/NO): NO